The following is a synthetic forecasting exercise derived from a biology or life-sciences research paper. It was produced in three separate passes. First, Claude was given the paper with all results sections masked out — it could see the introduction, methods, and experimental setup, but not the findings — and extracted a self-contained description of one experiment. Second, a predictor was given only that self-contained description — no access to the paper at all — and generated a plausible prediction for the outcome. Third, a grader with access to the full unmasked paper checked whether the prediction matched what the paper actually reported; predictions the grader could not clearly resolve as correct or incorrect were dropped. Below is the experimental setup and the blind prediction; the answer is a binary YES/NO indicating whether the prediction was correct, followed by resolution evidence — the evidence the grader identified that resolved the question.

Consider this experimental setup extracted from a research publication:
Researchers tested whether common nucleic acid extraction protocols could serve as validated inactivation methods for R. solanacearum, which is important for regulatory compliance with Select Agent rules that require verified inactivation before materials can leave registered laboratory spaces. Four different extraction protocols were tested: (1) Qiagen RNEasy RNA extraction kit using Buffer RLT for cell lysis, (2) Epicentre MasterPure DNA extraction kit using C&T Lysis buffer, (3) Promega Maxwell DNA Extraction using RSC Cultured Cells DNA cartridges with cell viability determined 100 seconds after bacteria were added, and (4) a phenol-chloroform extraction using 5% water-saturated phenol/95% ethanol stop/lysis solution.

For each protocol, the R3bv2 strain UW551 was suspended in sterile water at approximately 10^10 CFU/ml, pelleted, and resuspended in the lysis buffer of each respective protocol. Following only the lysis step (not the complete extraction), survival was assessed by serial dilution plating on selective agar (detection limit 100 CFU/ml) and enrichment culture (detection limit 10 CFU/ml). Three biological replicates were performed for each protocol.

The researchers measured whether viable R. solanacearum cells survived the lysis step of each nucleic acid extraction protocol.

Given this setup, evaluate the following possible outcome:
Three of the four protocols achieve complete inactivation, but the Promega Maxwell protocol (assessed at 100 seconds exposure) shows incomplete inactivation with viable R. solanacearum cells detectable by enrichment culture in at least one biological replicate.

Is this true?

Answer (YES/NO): NO